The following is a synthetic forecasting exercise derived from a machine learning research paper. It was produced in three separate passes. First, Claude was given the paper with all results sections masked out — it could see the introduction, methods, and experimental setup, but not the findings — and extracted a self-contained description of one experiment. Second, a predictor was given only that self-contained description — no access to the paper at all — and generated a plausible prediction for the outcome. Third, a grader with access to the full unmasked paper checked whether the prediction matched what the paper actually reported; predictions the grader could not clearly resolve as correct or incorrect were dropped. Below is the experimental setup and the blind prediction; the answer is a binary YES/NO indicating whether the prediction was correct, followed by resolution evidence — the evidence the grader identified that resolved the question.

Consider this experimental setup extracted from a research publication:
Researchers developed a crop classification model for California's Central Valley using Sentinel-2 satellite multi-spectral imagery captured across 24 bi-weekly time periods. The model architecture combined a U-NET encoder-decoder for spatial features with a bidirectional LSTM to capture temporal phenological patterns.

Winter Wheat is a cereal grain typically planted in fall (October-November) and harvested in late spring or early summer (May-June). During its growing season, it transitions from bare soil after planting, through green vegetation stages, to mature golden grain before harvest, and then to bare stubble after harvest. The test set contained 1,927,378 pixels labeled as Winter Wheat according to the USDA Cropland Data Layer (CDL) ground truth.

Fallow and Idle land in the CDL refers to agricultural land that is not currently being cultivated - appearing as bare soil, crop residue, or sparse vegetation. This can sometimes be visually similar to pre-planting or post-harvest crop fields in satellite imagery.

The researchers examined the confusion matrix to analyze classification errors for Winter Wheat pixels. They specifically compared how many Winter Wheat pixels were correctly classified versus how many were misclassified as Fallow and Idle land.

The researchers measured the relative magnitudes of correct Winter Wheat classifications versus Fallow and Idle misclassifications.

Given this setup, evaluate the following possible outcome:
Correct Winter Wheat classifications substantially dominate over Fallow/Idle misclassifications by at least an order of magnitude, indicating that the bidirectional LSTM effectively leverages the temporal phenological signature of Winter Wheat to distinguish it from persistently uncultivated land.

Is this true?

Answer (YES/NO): NO